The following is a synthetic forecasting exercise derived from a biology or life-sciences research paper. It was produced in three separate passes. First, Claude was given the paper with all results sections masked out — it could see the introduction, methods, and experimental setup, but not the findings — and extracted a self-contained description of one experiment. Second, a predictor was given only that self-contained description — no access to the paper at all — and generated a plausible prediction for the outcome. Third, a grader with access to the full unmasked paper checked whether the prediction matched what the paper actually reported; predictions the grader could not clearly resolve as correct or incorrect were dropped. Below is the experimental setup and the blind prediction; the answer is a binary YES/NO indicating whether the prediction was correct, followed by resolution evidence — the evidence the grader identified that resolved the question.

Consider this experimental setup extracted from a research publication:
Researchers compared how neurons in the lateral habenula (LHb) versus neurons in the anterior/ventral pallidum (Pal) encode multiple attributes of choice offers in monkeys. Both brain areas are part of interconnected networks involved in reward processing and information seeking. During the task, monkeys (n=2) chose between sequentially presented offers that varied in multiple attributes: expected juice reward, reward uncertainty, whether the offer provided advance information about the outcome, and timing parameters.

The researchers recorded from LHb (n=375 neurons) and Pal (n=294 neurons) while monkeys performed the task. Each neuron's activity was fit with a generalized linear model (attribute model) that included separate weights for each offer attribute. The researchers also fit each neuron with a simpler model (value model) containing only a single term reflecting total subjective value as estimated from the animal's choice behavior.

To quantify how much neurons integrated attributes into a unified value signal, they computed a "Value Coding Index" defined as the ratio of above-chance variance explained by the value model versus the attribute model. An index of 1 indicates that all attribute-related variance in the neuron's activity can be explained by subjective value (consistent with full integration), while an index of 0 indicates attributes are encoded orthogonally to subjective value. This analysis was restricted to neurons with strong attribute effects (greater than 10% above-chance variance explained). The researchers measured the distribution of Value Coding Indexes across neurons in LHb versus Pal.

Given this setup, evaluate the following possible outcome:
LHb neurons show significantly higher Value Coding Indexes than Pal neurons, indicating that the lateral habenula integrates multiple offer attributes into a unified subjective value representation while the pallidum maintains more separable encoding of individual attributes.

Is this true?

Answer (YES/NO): YES